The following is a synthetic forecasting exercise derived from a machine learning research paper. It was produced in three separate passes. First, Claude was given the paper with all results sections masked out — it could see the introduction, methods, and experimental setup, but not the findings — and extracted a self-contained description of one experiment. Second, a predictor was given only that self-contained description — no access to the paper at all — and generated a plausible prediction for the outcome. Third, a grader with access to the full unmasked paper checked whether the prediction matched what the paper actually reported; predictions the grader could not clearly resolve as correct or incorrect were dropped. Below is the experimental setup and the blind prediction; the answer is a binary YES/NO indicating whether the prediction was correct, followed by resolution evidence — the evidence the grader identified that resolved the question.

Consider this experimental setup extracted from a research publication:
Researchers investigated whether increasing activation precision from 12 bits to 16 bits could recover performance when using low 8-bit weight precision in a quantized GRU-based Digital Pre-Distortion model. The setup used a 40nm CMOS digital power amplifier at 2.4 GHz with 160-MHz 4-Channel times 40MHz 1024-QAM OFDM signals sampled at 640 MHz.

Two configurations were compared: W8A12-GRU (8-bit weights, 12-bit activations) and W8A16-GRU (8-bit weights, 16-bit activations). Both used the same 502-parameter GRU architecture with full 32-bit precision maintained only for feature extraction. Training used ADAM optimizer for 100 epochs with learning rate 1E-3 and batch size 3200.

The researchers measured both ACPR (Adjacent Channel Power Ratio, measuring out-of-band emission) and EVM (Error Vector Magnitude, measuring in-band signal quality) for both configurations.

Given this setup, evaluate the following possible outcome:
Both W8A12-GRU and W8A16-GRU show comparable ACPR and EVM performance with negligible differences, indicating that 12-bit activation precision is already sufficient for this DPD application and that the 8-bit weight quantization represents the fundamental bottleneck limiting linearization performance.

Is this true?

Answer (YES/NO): YES